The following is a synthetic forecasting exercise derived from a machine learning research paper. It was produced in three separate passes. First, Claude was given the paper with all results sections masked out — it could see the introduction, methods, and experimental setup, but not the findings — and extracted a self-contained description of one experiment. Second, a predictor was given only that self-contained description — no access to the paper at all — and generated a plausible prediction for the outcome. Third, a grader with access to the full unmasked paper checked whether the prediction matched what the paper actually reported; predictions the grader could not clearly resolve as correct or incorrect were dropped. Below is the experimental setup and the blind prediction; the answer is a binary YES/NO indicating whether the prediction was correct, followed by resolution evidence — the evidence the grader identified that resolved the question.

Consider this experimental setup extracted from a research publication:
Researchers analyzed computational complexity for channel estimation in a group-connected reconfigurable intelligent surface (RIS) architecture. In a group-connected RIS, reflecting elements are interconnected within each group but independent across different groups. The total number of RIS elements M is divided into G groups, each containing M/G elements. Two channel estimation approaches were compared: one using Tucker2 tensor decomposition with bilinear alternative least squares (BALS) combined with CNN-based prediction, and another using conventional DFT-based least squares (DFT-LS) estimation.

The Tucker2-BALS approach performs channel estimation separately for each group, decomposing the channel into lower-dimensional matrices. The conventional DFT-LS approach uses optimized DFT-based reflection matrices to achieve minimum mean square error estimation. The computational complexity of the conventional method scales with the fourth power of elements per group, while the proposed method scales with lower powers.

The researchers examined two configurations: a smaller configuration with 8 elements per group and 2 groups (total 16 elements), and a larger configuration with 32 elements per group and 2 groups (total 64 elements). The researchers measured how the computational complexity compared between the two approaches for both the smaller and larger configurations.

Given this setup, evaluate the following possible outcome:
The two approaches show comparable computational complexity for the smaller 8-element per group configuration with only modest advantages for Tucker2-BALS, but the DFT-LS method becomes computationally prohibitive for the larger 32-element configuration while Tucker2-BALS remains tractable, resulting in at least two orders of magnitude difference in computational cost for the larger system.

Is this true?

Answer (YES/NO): NO